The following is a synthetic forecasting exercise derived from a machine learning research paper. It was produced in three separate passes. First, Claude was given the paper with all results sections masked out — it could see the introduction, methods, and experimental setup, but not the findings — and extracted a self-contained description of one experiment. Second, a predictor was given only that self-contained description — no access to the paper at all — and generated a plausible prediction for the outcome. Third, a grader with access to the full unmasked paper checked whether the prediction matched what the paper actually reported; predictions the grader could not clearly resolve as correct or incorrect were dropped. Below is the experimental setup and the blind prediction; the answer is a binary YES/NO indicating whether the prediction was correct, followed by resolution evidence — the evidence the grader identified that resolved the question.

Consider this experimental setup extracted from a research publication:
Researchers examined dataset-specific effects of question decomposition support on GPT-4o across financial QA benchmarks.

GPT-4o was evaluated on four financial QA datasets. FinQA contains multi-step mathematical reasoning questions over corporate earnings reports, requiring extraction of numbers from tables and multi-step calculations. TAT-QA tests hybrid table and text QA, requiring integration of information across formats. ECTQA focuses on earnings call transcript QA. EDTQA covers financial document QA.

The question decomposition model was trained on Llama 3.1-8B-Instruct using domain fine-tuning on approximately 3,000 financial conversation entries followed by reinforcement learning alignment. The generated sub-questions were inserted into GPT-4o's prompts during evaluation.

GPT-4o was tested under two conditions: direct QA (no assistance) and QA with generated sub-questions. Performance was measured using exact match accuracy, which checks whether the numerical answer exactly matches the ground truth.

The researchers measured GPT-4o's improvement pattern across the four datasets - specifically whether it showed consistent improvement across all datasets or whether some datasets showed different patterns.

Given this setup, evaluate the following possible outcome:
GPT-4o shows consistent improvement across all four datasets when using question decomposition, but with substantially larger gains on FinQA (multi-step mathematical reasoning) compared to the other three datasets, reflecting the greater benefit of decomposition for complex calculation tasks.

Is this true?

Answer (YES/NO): NO